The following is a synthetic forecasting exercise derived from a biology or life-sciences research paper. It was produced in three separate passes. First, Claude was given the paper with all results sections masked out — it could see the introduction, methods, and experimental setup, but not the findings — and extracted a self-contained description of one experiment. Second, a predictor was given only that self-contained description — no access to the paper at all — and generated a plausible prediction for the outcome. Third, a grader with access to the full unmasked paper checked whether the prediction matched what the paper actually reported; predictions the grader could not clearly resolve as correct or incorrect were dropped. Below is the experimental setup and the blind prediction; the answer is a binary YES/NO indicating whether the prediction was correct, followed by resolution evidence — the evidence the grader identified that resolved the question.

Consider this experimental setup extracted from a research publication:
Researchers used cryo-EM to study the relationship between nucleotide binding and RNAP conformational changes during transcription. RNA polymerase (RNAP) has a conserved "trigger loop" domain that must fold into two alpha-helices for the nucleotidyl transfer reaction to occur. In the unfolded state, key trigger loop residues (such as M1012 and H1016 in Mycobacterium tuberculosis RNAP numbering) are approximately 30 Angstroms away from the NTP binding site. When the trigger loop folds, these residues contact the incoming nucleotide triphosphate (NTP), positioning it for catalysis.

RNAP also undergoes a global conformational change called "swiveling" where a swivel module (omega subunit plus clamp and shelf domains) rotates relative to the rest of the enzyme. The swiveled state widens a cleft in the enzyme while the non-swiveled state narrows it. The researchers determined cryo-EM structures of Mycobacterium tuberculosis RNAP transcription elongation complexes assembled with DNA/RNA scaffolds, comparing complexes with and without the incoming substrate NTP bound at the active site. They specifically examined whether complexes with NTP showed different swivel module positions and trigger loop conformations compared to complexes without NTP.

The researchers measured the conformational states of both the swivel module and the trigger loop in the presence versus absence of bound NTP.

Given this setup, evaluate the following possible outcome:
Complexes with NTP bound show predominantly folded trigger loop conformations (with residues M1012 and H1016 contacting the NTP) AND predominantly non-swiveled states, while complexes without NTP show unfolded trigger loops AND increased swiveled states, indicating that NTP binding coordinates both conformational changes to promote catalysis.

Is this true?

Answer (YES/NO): YES